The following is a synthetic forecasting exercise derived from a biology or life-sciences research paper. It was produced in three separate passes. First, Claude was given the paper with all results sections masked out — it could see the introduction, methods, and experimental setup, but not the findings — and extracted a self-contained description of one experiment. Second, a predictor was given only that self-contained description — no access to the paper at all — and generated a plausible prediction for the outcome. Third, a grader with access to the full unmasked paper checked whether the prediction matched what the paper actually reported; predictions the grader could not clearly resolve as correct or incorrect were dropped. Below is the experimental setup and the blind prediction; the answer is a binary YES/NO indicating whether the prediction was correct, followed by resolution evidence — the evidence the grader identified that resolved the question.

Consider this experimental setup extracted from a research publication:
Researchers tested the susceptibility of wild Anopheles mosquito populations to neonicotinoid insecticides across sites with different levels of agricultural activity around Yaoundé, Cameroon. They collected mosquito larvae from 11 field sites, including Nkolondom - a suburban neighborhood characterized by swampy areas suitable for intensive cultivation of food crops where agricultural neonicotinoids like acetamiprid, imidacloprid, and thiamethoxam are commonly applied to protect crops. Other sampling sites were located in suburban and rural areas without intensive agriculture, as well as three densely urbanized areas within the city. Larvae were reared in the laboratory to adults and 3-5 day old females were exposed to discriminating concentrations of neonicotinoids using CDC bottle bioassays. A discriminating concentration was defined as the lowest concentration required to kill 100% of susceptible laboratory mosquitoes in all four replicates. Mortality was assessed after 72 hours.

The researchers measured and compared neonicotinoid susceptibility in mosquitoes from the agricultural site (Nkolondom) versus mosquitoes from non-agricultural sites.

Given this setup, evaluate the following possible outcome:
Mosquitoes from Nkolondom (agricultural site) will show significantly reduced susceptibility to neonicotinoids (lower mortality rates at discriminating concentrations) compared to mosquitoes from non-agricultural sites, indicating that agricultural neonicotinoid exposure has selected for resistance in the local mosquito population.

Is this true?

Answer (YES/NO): YES